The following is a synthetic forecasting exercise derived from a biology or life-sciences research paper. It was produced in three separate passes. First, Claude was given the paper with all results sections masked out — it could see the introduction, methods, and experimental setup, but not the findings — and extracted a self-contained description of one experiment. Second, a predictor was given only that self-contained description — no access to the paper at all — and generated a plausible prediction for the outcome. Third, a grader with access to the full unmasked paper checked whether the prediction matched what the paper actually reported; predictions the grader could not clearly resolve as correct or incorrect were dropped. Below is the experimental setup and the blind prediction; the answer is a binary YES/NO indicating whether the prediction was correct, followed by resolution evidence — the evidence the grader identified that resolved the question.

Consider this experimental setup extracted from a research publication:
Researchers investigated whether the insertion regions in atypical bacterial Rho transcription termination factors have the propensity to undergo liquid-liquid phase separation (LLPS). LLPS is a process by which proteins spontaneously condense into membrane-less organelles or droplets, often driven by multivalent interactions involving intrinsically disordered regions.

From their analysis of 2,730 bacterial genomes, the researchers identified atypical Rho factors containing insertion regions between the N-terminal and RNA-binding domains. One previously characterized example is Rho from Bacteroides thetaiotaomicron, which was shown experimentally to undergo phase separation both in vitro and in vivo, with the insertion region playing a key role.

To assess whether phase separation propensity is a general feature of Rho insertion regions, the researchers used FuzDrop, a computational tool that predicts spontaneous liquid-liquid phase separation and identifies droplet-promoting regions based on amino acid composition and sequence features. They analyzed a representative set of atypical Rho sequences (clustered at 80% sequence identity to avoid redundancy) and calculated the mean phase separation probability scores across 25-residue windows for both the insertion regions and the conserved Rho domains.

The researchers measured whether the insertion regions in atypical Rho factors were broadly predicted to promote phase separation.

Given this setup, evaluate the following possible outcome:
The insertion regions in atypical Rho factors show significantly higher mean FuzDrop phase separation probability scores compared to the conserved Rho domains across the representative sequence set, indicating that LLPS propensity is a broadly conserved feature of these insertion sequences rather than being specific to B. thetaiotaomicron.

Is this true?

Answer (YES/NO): YES